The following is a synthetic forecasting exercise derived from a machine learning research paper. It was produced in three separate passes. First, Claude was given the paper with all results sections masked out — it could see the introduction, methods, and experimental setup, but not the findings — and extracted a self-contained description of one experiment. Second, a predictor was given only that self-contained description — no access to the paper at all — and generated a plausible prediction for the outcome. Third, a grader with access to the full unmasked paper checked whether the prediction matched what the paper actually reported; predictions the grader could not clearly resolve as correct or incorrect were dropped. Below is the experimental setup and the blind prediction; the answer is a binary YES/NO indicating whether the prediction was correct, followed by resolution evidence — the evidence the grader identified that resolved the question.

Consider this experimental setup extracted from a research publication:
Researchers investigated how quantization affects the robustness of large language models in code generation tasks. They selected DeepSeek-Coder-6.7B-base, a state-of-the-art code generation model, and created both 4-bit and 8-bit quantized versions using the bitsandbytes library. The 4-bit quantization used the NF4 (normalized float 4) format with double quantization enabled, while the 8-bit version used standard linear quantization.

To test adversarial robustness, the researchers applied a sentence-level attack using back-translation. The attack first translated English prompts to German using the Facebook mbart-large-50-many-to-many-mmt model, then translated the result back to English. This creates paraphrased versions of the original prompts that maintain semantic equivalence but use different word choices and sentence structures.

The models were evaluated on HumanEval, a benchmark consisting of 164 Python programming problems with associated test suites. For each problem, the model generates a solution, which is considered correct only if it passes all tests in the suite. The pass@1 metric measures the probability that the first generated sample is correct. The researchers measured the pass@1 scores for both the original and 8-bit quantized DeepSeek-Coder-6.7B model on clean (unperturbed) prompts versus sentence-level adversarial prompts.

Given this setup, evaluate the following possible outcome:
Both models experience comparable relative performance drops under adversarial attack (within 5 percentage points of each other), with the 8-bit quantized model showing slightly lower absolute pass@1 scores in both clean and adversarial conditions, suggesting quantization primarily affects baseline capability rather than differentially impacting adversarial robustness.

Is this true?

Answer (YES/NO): NO